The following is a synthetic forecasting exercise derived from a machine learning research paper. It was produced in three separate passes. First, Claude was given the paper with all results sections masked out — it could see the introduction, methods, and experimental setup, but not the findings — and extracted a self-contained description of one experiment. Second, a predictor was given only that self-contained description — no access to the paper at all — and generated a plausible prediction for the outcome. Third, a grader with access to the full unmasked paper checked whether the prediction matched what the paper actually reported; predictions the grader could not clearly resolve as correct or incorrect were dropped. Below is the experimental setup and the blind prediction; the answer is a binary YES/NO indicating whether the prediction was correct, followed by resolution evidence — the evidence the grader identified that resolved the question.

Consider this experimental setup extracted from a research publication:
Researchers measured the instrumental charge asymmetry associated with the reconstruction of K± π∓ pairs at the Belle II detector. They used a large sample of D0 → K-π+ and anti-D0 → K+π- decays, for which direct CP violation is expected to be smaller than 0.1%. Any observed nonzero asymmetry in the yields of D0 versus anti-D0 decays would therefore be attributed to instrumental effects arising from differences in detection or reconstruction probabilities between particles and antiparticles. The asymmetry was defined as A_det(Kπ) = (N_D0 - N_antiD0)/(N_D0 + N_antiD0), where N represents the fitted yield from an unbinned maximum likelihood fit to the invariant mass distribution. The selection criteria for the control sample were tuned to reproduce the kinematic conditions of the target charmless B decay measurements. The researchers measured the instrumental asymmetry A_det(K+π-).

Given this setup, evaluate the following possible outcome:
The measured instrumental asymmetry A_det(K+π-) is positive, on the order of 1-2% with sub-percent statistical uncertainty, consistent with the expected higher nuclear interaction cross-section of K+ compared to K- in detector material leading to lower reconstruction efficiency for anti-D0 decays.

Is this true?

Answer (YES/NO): NO